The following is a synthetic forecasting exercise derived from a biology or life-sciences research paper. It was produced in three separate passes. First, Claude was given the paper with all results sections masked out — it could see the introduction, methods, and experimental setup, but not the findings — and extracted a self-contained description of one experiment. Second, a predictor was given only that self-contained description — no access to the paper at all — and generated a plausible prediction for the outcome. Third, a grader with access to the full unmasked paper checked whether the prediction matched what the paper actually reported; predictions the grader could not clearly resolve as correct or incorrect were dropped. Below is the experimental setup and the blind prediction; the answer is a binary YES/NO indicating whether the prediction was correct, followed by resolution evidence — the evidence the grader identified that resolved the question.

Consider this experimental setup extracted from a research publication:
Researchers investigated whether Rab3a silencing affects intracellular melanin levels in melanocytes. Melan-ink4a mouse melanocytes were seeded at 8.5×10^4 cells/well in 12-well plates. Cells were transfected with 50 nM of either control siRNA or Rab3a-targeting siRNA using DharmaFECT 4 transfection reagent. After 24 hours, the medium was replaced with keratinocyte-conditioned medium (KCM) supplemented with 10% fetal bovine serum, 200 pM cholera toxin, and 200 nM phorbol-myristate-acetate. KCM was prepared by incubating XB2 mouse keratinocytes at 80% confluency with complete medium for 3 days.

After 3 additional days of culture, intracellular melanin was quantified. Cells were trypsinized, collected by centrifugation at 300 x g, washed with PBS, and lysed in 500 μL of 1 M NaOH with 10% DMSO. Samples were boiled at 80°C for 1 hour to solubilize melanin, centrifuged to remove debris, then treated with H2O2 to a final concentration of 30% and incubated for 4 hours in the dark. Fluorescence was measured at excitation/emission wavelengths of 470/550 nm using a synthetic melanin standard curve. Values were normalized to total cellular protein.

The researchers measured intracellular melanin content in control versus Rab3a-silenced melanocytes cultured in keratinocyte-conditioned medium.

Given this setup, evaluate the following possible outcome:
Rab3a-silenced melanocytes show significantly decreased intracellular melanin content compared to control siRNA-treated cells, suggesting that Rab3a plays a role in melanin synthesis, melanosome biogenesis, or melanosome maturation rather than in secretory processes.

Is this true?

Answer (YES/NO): NO